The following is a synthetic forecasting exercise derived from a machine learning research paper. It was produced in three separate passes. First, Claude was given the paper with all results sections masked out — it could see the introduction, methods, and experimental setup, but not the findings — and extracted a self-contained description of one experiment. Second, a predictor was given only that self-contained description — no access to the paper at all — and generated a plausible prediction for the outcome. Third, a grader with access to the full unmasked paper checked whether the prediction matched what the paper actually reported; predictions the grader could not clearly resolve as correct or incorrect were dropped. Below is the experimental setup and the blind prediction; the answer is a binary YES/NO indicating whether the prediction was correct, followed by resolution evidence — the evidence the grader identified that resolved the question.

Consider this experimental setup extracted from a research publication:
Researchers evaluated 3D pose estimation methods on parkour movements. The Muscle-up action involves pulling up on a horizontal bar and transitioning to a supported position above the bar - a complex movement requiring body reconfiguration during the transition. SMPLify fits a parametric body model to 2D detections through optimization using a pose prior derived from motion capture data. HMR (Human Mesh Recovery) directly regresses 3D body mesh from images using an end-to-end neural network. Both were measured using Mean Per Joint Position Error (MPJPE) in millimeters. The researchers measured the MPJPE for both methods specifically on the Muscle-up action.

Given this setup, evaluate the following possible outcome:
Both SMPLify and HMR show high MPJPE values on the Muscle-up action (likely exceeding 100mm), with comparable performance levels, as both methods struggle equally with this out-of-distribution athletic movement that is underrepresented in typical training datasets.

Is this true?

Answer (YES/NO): YES